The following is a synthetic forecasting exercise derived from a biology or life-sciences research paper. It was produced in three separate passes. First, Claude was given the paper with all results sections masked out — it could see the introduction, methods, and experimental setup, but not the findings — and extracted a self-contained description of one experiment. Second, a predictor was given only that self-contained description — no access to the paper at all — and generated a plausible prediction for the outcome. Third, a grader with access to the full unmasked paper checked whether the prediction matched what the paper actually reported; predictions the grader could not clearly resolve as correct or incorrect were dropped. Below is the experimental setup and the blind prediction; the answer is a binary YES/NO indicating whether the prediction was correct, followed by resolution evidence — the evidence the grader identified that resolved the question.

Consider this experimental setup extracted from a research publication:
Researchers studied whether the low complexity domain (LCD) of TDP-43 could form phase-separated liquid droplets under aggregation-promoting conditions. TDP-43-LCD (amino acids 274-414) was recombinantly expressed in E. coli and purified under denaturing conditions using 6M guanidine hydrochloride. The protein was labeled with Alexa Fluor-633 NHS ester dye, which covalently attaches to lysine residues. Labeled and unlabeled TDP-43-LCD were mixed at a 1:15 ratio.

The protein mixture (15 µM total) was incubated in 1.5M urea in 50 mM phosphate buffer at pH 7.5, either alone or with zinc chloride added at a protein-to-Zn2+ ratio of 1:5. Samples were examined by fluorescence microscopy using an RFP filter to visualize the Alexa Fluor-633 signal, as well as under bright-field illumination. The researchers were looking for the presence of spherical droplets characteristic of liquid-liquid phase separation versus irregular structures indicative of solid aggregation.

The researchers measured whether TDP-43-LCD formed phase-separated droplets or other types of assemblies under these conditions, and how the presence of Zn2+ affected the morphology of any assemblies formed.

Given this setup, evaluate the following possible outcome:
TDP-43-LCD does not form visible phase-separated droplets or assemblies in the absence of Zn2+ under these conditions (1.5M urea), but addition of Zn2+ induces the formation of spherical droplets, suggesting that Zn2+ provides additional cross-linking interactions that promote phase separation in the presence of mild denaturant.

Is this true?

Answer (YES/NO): YES